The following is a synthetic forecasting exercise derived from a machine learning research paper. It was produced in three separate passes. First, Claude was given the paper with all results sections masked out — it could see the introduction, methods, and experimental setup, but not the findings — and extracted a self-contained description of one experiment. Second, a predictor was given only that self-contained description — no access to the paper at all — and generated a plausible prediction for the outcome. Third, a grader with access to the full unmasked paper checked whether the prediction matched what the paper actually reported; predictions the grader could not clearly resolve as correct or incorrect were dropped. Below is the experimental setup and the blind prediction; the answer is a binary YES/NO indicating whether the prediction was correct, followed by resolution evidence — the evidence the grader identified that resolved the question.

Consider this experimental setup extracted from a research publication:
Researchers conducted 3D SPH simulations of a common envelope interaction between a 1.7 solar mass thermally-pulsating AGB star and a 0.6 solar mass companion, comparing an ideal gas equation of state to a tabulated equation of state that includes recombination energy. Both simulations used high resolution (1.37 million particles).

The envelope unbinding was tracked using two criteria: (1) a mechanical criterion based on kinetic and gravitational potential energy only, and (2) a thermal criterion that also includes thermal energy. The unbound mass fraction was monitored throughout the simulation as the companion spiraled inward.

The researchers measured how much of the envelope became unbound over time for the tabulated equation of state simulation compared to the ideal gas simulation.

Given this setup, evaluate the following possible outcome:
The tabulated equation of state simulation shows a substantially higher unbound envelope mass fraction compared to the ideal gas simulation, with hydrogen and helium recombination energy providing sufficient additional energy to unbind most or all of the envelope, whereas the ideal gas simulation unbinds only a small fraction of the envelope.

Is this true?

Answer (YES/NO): YES